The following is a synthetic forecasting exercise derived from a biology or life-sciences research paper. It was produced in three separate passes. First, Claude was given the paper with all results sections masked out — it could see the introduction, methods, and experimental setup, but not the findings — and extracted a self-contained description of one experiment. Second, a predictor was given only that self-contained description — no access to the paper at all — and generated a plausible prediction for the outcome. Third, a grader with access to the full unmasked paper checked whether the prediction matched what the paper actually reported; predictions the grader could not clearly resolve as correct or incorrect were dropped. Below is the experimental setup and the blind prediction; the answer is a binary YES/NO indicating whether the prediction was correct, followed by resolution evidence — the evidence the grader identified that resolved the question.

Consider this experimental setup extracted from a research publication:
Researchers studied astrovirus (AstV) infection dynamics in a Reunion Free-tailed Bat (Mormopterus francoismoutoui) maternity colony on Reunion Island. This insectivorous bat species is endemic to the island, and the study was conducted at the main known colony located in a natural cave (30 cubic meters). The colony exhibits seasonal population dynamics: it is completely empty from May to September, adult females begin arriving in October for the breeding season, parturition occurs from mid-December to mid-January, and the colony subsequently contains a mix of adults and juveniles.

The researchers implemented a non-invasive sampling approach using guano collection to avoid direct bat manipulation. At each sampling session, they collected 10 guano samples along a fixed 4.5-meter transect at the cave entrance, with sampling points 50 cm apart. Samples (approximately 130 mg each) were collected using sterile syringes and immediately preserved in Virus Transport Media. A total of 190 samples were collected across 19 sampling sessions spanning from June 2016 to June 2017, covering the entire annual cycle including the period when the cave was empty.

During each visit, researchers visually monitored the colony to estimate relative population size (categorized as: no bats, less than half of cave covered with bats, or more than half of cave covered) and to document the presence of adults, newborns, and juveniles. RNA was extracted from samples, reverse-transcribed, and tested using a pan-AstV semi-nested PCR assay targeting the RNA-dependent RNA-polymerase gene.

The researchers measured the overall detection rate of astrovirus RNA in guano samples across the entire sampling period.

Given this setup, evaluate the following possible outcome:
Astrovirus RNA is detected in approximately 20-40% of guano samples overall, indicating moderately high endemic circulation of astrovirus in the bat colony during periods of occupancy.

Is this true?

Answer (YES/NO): NO